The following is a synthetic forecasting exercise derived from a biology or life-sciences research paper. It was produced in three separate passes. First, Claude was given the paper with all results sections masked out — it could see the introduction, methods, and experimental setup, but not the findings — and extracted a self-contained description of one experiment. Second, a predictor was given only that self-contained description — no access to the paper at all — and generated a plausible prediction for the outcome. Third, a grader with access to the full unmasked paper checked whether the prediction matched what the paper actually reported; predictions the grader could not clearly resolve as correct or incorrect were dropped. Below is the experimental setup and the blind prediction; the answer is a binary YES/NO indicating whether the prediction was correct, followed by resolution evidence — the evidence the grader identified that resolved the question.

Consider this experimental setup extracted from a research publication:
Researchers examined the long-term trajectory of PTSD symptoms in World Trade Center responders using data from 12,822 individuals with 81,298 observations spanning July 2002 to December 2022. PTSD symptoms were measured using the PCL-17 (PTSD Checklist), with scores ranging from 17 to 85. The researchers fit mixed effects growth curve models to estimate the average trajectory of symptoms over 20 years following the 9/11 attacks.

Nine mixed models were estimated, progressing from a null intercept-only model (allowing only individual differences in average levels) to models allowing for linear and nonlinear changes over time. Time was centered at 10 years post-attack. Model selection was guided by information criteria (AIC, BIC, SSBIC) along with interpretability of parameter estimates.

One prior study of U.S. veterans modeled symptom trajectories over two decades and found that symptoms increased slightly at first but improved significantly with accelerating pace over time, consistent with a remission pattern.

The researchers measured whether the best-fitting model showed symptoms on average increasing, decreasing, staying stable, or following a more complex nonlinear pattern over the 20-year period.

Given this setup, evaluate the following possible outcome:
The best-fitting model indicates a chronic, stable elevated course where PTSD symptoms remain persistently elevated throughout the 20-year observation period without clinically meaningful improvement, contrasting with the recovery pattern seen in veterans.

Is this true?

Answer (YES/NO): NO